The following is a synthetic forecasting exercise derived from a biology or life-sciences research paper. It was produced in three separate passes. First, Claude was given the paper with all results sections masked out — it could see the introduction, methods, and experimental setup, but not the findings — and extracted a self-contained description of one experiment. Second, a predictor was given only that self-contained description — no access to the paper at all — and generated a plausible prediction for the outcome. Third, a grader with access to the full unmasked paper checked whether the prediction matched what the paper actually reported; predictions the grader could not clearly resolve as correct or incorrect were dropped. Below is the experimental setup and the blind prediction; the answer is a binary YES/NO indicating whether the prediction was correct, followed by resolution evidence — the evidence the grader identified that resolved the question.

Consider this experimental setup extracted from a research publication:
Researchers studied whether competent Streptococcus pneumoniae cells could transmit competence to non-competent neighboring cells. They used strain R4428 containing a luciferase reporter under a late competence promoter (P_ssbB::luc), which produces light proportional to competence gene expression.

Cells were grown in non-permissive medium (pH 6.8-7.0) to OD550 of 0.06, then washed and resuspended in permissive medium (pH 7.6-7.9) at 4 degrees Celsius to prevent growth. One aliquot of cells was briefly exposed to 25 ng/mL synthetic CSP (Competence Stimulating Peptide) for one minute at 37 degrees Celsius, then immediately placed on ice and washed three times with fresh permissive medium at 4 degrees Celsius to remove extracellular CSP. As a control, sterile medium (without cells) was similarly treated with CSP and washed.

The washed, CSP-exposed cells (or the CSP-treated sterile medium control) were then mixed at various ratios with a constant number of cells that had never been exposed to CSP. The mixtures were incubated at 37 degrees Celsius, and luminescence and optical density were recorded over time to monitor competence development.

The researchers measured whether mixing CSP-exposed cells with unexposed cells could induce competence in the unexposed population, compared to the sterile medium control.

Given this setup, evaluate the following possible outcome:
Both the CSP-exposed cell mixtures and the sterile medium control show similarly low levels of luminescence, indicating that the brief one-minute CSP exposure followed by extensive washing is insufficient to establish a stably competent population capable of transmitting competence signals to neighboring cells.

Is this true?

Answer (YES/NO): NO